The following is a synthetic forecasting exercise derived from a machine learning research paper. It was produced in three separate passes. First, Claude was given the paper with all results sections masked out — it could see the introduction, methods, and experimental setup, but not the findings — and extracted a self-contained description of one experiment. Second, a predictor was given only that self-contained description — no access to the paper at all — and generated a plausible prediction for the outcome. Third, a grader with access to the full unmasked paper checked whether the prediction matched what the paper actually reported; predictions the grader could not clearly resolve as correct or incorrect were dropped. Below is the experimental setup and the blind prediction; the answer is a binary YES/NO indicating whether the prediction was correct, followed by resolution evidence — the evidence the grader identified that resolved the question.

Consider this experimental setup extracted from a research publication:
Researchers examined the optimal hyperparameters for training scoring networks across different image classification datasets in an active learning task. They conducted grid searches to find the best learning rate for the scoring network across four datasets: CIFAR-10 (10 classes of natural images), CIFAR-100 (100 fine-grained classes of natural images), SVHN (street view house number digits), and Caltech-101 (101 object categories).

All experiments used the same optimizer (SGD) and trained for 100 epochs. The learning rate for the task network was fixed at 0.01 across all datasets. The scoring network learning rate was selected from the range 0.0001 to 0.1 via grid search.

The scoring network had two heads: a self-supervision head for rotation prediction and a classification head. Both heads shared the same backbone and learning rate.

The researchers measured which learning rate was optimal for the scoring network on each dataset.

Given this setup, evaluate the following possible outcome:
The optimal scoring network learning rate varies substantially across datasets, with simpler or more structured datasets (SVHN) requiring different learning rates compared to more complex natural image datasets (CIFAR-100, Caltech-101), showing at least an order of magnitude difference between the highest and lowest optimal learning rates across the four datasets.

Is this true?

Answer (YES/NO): NO